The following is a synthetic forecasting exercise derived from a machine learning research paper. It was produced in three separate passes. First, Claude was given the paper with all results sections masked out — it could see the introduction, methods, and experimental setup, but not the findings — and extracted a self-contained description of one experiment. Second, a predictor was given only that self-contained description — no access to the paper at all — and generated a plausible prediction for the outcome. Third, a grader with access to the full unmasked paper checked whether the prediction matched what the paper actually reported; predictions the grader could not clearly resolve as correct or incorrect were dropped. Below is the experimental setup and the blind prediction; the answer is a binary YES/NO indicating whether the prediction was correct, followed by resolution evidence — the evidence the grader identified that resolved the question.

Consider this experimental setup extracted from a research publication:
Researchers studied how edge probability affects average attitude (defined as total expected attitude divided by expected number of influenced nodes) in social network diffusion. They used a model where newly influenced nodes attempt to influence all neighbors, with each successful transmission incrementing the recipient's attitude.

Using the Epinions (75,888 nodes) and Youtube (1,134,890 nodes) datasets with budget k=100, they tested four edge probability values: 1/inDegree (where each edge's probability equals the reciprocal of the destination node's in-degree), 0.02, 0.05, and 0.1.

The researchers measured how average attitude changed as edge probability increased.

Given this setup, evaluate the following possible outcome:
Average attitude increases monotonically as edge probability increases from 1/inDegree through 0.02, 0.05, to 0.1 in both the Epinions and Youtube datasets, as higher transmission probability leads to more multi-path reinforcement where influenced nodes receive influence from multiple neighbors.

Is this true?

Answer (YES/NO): NO